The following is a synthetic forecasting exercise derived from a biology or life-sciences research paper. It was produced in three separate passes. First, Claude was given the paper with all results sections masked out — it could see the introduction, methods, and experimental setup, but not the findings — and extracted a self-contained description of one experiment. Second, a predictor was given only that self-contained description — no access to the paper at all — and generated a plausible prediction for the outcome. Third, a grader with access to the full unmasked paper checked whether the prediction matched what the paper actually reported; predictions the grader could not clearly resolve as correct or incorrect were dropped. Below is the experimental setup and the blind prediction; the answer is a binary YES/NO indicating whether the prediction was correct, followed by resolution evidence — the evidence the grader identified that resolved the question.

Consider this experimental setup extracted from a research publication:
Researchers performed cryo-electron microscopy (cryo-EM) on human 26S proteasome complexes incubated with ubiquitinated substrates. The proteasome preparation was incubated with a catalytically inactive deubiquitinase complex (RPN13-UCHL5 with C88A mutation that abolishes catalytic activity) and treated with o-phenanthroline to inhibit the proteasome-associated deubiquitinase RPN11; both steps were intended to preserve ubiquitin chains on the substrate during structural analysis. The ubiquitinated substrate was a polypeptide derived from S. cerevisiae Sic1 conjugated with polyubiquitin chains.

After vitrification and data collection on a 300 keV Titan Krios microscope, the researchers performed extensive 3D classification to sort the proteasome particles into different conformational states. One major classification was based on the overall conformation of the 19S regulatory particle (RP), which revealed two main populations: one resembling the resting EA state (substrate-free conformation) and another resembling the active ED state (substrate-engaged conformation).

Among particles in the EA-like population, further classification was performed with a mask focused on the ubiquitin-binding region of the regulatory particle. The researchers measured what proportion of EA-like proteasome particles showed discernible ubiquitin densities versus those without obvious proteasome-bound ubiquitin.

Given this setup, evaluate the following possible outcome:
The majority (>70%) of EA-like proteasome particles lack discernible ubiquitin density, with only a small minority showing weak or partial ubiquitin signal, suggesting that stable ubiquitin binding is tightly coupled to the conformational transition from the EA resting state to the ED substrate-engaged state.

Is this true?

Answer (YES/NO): NO